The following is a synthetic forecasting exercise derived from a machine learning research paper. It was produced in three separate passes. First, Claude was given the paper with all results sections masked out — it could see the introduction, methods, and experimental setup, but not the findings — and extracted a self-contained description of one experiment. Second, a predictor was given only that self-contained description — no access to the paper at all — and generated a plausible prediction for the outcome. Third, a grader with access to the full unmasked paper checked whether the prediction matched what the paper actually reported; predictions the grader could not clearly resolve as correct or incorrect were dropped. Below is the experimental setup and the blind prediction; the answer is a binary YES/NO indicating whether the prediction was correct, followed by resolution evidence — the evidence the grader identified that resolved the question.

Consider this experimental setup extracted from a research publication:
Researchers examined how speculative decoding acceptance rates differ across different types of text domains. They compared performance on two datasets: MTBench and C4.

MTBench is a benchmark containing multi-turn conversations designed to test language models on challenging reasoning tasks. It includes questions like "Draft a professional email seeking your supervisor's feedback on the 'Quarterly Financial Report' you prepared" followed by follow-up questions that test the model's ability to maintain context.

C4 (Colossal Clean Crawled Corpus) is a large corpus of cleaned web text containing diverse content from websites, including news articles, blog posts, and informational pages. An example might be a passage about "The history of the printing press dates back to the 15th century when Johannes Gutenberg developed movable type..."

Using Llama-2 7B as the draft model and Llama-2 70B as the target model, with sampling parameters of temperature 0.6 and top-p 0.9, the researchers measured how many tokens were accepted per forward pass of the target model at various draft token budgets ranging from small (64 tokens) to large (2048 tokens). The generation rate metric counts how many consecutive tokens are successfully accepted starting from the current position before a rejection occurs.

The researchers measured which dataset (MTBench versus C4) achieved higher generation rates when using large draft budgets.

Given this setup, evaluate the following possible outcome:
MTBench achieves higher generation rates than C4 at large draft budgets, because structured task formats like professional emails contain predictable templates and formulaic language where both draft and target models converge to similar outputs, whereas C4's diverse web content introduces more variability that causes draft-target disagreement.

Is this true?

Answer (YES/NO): YES